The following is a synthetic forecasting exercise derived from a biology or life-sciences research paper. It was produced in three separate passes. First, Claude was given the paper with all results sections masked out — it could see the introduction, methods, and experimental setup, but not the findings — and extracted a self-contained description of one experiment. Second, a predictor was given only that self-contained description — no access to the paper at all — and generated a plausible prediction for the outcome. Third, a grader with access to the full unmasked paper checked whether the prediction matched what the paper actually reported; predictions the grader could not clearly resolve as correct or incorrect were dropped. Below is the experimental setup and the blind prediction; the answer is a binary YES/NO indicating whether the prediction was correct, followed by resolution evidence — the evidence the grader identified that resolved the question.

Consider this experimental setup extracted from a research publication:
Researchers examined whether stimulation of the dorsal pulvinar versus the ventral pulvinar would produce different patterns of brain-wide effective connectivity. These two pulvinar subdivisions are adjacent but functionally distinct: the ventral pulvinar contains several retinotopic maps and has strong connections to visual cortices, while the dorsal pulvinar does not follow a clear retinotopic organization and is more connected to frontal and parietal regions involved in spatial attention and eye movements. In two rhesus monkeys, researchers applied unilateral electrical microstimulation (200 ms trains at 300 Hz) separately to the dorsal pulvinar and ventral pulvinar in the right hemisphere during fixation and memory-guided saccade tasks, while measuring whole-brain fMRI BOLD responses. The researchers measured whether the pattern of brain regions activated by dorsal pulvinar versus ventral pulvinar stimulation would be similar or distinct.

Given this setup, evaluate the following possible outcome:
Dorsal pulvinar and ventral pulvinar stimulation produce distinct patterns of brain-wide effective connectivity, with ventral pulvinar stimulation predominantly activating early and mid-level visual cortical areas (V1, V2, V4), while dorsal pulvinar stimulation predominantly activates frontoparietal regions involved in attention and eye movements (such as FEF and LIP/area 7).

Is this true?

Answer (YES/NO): NO